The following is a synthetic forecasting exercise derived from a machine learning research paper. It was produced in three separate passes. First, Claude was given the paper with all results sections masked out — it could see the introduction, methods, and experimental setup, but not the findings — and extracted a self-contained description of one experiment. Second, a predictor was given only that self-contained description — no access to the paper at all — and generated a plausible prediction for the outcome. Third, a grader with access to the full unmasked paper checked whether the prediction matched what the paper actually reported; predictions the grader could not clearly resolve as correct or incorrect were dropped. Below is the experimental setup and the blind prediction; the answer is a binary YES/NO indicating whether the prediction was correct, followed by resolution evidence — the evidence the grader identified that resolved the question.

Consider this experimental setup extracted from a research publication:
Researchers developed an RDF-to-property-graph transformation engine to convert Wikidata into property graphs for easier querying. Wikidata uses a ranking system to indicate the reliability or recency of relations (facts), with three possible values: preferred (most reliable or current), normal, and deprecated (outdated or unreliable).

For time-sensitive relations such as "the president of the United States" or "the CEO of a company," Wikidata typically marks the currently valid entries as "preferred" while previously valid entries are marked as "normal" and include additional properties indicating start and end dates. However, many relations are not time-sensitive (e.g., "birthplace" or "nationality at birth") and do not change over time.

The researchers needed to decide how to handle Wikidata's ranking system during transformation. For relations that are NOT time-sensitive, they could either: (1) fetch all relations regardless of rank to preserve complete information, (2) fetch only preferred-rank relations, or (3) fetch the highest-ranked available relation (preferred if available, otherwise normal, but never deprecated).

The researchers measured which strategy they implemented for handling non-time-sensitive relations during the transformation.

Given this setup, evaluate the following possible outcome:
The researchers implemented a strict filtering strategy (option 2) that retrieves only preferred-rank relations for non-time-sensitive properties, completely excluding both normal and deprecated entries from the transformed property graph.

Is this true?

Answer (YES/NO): NO